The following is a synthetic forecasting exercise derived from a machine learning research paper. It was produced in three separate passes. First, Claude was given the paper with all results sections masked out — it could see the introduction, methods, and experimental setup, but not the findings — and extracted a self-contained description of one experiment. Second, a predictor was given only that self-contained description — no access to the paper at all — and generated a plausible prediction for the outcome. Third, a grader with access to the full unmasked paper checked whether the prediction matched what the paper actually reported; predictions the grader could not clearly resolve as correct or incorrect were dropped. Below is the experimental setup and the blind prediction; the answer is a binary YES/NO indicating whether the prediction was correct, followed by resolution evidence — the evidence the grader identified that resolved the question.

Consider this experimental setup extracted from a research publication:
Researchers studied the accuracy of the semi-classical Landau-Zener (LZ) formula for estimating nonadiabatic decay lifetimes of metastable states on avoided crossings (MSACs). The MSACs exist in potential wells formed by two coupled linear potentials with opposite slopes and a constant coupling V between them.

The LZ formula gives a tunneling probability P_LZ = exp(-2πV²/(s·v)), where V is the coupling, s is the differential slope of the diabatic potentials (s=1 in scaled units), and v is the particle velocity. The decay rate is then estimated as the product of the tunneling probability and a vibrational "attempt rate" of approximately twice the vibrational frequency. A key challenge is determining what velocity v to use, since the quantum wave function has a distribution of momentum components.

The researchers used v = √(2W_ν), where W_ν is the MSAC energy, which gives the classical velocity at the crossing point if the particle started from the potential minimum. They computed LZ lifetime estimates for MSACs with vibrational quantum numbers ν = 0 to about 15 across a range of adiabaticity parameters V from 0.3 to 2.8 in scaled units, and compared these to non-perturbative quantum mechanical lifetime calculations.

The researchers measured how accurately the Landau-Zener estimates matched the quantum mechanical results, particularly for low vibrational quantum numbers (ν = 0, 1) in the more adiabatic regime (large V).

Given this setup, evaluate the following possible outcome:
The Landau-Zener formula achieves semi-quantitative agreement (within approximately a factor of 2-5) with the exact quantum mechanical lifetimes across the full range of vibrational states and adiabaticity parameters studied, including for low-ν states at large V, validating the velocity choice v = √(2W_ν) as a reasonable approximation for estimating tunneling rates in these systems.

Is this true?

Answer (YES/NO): NO